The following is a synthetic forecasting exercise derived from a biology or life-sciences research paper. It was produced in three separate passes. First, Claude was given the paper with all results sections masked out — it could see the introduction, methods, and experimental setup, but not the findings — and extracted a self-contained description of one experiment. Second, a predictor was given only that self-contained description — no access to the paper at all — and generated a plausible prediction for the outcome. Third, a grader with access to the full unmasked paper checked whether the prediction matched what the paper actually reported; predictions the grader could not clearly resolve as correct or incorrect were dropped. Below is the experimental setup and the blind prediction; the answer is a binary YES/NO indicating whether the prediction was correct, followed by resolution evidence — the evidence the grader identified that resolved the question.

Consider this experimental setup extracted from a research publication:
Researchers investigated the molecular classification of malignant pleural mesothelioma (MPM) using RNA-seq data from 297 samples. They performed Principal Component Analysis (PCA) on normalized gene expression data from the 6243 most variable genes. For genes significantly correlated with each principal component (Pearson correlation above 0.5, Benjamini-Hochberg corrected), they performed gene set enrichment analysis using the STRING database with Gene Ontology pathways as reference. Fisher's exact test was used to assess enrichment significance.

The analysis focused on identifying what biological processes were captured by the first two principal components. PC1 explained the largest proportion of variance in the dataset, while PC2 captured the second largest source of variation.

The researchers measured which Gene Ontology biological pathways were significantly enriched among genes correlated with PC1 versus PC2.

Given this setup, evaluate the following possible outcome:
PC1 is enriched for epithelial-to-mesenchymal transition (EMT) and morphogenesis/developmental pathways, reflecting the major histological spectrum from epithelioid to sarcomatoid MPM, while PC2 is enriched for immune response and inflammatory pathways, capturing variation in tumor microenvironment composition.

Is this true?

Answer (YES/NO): NO